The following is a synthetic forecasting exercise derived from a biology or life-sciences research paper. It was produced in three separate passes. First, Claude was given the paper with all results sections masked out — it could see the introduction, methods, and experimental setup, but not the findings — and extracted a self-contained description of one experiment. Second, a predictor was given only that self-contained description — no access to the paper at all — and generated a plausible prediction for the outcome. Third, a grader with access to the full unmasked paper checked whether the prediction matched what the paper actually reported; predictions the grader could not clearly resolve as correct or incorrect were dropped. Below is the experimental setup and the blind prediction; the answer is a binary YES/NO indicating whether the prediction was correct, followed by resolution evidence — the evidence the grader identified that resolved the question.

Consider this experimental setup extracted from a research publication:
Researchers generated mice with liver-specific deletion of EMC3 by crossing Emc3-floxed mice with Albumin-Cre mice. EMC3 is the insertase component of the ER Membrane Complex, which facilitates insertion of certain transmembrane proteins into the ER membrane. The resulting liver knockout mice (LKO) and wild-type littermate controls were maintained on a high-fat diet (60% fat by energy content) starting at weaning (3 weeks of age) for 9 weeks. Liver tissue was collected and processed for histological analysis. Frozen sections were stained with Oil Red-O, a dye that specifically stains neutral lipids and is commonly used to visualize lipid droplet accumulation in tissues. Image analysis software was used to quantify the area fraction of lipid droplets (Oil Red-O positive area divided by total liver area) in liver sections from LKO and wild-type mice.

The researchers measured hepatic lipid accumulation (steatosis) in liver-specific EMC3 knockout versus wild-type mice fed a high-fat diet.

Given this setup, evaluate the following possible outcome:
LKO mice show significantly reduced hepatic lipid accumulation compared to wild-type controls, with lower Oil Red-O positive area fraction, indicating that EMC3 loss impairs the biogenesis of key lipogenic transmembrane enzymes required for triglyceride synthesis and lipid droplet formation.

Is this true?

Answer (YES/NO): NO